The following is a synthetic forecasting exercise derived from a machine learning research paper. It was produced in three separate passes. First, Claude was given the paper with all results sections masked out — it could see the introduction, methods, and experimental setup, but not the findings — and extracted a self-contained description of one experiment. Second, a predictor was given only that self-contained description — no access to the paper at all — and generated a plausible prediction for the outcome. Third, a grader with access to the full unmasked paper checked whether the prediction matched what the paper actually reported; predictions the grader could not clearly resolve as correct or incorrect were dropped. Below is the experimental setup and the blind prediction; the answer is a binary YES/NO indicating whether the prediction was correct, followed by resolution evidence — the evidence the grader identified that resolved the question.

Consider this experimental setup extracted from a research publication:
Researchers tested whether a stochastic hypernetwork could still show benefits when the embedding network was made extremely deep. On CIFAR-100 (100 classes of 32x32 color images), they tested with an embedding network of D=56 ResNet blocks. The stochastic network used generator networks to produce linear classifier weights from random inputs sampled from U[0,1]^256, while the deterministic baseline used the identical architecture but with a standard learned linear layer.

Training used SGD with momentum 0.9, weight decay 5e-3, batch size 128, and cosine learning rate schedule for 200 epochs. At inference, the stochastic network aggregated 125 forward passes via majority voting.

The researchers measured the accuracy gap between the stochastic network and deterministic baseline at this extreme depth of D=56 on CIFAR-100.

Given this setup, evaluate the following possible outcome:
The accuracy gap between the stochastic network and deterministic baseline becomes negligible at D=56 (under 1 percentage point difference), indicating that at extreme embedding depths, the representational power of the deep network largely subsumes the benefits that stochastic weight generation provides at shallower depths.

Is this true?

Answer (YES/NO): YES